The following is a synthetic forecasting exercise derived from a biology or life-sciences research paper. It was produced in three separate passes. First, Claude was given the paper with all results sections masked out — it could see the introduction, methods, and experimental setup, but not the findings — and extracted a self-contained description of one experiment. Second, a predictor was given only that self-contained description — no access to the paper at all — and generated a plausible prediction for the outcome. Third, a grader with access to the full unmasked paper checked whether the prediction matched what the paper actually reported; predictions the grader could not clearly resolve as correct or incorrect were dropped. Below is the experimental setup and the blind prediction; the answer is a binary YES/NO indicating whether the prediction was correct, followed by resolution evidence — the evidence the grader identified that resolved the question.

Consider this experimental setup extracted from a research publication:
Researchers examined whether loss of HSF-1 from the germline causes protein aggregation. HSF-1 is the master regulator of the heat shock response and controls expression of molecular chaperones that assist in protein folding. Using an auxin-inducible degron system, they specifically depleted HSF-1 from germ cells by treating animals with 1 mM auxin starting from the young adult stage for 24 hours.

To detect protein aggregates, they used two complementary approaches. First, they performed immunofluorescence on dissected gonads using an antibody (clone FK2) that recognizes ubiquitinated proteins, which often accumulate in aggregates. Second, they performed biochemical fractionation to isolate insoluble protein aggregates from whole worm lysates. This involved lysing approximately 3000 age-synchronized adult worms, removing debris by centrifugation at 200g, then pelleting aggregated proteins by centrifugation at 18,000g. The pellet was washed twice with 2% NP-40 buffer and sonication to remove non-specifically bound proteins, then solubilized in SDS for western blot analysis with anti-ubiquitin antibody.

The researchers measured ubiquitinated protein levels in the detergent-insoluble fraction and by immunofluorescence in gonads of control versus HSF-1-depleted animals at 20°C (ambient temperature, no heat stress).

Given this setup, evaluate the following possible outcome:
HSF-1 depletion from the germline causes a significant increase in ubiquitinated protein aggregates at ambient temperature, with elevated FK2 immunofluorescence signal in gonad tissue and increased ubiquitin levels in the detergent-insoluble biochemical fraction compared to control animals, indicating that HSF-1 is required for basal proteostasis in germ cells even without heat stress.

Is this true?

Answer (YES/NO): YES